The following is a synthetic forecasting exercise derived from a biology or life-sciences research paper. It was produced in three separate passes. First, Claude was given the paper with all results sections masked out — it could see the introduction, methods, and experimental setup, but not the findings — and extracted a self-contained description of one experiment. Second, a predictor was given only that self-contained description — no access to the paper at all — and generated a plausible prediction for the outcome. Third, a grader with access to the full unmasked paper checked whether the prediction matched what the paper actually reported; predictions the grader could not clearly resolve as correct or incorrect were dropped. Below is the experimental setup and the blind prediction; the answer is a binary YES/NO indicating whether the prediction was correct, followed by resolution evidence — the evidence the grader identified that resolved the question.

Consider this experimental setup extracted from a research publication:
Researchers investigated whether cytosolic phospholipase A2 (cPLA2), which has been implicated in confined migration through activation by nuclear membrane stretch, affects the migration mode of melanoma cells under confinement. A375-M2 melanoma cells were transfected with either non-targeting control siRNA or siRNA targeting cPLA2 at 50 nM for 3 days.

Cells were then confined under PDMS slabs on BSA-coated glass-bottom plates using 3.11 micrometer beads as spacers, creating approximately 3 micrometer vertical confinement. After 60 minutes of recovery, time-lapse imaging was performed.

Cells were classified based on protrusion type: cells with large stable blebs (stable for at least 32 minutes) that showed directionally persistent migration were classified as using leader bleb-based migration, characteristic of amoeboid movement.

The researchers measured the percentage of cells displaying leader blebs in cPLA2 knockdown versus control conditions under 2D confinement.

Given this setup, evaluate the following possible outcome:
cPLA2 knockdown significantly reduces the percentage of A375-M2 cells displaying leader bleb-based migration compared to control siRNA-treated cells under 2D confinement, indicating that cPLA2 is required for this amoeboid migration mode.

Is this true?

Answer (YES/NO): NO